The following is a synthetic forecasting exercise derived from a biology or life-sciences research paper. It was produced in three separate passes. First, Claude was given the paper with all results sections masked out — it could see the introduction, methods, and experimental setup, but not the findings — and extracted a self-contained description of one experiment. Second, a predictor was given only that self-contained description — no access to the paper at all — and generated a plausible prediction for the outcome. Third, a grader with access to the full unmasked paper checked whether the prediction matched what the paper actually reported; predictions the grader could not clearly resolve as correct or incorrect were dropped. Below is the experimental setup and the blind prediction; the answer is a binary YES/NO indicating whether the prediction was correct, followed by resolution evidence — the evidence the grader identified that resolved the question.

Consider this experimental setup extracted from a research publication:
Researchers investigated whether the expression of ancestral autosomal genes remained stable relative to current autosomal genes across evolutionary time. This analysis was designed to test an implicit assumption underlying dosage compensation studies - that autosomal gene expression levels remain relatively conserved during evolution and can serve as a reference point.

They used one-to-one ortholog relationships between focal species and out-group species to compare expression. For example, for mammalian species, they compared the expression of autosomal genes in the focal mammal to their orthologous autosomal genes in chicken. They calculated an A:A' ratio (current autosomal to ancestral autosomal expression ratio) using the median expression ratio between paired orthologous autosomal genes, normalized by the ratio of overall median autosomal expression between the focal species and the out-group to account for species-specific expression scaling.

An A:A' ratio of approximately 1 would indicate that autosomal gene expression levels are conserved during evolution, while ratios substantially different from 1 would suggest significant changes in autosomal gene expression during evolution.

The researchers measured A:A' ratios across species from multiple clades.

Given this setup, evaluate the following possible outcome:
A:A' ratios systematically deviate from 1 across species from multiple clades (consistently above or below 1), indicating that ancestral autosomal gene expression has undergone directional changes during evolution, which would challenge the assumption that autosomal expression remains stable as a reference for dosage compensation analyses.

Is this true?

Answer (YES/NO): NO